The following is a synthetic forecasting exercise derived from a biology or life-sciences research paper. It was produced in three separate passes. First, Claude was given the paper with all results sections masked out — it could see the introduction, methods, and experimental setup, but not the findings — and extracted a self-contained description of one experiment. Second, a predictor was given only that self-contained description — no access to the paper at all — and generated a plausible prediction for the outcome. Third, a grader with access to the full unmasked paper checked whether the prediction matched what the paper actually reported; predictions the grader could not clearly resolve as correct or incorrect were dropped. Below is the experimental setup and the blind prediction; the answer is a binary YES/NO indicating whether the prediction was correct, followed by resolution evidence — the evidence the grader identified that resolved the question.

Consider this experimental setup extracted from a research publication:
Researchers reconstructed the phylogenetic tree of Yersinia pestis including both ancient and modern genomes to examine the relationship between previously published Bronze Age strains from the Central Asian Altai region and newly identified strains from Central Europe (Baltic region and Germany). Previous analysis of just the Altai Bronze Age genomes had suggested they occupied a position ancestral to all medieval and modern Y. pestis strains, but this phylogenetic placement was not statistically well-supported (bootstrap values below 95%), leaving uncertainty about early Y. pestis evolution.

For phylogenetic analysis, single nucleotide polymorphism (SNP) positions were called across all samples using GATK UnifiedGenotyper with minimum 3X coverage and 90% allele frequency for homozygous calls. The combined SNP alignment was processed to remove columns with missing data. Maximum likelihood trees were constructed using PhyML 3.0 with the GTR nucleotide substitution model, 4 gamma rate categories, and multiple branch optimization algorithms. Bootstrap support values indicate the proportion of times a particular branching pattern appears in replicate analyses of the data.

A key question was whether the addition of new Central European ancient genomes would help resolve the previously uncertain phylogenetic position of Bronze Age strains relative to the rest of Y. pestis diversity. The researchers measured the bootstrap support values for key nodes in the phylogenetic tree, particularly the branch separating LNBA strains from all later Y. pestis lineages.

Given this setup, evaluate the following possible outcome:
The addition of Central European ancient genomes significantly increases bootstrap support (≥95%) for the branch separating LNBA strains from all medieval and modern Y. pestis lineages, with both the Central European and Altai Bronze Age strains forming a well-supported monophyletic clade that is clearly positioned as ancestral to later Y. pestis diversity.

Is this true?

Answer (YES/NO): YES